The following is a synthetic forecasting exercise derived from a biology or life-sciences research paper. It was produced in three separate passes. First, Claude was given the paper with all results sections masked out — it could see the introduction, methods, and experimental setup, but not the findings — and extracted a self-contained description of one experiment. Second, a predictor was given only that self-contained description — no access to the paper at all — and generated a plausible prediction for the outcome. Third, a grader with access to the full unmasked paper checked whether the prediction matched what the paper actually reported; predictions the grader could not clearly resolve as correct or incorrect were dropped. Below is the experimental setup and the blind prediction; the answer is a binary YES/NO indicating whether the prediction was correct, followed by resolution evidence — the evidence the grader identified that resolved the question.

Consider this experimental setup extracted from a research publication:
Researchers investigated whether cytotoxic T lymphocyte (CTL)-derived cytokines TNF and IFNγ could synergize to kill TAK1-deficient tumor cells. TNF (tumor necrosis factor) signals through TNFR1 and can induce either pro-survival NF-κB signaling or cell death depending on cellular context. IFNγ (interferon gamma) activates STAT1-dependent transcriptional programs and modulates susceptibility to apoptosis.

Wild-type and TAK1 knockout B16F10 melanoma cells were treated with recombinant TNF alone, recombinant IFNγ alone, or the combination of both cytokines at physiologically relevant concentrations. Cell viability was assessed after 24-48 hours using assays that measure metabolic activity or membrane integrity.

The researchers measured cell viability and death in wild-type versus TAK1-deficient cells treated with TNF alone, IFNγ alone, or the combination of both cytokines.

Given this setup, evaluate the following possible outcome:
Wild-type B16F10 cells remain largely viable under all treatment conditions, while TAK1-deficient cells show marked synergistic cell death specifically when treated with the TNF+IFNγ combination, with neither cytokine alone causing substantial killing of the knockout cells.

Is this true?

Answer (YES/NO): YES